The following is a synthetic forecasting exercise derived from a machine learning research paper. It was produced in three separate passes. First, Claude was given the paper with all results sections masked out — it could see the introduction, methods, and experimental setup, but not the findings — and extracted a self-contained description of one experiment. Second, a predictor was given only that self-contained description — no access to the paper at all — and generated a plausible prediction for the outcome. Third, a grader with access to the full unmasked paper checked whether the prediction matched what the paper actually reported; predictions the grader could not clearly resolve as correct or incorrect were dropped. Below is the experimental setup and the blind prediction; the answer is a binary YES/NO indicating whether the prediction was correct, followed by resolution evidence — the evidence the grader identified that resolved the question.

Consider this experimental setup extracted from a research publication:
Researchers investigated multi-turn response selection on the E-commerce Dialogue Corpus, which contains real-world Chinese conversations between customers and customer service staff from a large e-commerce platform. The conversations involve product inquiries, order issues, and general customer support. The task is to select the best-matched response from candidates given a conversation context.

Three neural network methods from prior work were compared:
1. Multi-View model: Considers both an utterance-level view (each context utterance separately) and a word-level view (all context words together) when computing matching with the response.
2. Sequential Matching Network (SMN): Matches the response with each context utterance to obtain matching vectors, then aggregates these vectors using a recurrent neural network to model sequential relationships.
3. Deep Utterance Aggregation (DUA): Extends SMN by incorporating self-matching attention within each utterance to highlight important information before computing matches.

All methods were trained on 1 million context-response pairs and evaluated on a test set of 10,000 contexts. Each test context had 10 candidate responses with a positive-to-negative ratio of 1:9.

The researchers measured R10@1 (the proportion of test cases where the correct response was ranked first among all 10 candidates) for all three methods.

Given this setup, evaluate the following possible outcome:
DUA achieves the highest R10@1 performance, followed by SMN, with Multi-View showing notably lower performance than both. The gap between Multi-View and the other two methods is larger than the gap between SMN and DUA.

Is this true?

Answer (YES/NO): NO